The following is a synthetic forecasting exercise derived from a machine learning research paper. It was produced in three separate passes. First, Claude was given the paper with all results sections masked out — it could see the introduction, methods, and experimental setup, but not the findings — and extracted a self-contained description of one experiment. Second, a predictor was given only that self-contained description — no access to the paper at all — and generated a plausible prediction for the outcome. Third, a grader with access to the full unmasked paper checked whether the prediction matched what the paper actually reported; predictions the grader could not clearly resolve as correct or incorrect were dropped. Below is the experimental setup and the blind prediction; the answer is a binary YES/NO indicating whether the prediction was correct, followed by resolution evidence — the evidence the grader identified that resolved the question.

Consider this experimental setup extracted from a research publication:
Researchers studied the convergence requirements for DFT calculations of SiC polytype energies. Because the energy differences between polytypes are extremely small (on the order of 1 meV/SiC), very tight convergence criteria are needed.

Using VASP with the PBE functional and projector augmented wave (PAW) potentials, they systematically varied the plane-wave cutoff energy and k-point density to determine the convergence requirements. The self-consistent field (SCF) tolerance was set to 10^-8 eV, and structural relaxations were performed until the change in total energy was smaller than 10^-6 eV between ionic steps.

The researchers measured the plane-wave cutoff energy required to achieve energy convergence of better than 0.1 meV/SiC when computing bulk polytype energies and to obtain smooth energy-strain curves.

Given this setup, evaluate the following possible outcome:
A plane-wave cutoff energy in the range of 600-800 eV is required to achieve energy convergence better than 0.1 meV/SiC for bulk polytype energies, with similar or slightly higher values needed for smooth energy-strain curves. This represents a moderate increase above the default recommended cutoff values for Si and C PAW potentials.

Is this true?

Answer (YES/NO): NO